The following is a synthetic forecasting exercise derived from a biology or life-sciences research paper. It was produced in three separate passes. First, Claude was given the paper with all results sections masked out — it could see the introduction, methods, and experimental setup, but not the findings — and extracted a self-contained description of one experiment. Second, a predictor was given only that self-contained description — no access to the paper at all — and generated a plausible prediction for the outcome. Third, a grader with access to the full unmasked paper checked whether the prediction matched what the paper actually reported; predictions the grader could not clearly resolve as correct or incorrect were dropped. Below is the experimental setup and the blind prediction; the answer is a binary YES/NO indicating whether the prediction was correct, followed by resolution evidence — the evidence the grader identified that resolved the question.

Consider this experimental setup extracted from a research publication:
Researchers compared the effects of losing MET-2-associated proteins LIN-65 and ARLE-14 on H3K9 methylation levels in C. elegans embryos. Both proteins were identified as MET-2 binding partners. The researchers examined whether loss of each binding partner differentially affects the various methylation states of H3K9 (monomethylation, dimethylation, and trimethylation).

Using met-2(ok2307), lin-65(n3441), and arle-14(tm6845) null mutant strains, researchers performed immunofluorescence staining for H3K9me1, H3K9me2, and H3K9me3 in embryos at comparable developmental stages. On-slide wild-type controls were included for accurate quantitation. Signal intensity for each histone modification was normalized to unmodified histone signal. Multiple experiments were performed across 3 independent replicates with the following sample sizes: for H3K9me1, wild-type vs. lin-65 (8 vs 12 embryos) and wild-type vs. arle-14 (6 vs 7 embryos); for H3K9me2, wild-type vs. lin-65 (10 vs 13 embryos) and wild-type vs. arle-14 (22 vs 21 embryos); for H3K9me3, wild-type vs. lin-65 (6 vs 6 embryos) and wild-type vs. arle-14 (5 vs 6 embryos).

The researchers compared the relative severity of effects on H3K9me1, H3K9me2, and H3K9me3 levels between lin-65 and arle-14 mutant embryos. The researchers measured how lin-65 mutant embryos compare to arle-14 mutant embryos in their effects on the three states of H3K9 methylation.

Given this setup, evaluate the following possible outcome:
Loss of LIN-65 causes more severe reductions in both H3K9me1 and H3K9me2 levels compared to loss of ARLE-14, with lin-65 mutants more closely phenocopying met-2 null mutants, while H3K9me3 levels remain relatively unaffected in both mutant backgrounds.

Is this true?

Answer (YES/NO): NO